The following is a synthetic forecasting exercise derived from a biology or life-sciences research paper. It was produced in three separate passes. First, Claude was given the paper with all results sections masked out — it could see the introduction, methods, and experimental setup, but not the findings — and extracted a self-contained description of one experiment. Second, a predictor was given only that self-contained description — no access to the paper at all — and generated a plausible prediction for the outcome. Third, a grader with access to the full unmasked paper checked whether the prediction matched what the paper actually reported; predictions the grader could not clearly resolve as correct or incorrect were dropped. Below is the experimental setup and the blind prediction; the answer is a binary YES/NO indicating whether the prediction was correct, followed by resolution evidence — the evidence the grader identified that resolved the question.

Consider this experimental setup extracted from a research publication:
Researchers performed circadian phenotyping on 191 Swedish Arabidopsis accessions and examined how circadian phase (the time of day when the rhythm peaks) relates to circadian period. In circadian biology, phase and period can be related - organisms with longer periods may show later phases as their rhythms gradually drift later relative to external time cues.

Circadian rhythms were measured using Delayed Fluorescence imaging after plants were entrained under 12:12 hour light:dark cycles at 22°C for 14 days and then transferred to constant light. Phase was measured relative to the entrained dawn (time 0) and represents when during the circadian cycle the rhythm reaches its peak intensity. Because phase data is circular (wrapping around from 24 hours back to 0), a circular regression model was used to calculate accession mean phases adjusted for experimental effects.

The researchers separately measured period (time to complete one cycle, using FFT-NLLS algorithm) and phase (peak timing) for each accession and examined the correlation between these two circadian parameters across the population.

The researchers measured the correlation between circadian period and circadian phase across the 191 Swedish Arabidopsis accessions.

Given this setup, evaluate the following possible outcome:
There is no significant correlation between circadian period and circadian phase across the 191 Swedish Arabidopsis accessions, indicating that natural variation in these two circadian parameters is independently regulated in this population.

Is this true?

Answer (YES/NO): NO